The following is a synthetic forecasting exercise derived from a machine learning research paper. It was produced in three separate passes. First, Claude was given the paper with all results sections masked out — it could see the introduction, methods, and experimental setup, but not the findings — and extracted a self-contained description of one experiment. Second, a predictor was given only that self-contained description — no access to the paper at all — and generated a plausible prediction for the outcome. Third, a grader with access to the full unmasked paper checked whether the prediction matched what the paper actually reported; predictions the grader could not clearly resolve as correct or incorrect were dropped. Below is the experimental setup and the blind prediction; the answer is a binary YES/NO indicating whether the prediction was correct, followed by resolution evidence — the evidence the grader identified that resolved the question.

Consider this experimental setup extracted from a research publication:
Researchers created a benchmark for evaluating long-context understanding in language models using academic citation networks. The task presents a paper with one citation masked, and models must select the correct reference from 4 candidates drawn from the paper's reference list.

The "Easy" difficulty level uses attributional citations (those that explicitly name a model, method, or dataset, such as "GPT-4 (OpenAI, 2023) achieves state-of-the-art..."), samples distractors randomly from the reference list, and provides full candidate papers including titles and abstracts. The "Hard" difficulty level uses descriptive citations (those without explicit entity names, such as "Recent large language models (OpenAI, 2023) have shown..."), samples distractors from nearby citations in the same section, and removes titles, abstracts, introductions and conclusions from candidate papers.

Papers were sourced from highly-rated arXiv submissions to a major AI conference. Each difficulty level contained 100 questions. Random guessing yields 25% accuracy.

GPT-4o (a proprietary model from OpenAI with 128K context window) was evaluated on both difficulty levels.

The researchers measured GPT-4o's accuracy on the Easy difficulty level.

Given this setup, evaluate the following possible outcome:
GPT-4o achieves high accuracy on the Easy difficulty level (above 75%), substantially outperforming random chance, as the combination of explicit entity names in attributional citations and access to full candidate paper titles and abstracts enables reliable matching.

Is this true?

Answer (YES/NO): YES